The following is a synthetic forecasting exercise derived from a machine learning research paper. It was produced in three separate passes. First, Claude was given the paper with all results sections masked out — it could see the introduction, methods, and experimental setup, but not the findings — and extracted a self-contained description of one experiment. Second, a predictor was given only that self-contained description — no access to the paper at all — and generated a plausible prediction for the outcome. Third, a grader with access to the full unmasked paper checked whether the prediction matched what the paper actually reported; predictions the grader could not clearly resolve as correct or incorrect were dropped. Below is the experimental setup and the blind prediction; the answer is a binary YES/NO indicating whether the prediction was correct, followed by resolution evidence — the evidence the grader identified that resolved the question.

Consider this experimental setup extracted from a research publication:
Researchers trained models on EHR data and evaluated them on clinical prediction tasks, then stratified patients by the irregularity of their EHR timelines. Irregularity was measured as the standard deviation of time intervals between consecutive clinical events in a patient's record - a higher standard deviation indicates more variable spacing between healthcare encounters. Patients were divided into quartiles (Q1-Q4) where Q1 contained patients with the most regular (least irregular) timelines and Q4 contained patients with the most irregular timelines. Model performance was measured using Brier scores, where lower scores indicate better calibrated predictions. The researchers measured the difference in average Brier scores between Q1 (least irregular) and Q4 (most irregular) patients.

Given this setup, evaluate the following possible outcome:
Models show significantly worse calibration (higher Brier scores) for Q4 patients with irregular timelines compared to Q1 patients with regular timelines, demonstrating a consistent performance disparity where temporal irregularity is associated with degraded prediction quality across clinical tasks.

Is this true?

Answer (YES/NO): YES